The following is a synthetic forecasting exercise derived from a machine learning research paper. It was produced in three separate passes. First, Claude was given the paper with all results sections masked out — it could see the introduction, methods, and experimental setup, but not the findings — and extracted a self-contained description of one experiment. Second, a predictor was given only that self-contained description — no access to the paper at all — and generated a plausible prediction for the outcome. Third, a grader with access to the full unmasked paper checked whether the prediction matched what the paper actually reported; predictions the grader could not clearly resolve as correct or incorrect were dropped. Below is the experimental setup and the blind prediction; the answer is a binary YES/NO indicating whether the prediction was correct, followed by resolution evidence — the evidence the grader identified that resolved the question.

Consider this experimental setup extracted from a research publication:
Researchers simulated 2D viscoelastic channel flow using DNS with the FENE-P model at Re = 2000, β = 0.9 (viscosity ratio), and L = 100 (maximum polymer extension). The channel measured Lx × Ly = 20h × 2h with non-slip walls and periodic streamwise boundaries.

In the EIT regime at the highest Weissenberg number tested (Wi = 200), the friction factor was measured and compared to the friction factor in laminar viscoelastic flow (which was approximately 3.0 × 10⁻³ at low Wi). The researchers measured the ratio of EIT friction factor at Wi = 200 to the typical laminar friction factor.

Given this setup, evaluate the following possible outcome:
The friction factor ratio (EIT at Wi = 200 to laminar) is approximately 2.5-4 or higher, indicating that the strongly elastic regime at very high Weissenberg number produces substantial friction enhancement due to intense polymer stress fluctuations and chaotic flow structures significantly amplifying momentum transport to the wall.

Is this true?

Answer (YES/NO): NO